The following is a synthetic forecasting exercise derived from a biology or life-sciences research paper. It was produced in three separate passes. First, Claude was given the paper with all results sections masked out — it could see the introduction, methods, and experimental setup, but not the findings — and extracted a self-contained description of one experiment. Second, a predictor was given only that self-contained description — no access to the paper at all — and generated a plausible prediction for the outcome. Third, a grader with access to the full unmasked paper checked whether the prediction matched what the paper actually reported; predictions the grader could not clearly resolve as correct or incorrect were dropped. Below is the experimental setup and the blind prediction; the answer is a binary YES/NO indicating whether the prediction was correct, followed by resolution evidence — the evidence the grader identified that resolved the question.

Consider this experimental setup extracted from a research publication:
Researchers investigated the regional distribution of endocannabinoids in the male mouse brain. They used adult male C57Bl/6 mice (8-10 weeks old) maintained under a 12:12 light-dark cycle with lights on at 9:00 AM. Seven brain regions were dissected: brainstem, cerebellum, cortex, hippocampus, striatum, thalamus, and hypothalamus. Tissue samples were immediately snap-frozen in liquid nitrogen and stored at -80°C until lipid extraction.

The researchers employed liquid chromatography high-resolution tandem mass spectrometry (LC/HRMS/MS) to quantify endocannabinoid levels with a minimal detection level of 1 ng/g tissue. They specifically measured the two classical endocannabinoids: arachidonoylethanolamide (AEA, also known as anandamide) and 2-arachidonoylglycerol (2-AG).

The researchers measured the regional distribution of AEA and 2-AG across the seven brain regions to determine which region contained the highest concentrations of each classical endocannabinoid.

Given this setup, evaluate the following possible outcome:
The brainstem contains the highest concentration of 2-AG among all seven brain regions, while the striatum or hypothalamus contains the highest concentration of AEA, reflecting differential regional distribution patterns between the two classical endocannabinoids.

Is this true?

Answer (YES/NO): NO